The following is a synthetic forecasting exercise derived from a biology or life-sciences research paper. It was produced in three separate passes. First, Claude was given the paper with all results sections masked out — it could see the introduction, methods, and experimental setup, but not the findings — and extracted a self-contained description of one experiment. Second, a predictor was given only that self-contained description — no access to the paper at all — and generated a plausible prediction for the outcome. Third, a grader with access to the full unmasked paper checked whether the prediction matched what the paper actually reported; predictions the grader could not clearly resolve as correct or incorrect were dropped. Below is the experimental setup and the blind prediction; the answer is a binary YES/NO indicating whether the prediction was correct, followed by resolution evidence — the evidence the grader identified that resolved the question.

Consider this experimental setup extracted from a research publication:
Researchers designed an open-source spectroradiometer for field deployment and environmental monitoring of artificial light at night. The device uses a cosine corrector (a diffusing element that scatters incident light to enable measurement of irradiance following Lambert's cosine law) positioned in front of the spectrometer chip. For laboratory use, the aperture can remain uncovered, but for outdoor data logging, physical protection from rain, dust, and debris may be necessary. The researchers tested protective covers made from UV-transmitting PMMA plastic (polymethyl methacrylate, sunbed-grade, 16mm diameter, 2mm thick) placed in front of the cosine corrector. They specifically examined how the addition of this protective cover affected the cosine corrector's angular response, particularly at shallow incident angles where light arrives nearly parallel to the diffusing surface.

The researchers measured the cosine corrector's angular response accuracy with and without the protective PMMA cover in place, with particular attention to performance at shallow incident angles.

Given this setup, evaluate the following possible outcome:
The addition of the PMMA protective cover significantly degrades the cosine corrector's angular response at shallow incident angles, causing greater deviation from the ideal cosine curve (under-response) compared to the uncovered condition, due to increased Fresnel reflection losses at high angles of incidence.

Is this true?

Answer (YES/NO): YES